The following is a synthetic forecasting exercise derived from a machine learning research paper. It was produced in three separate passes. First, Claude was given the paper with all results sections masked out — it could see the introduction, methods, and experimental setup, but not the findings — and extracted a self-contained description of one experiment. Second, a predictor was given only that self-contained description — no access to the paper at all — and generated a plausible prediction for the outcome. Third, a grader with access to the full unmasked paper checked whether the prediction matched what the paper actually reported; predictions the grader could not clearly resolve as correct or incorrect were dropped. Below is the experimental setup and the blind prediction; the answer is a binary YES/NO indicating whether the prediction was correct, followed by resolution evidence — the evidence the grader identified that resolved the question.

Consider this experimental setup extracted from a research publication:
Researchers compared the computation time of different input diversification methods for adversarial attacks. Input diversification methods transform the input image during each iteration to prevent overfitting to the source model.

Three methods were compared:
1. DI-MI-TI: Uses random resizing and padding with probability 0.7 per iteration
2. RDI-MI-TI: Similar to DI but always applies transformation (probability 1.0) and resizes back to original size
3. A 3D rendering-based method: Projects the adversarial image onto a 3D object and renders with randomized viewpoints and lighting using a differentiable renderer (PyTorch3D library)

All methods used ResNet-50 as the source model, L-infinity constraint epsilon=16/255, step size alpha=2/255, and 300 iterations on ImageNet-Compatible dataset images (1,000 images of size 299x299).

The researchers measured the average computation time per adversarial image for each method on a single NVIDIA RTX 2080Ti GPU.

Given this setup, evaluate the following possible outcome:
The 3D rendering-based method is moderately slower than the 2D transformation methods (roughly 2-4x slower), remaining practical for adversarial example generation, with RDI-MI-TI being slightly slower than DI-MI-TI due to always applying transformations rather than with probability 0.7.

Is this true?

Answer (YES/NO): NO